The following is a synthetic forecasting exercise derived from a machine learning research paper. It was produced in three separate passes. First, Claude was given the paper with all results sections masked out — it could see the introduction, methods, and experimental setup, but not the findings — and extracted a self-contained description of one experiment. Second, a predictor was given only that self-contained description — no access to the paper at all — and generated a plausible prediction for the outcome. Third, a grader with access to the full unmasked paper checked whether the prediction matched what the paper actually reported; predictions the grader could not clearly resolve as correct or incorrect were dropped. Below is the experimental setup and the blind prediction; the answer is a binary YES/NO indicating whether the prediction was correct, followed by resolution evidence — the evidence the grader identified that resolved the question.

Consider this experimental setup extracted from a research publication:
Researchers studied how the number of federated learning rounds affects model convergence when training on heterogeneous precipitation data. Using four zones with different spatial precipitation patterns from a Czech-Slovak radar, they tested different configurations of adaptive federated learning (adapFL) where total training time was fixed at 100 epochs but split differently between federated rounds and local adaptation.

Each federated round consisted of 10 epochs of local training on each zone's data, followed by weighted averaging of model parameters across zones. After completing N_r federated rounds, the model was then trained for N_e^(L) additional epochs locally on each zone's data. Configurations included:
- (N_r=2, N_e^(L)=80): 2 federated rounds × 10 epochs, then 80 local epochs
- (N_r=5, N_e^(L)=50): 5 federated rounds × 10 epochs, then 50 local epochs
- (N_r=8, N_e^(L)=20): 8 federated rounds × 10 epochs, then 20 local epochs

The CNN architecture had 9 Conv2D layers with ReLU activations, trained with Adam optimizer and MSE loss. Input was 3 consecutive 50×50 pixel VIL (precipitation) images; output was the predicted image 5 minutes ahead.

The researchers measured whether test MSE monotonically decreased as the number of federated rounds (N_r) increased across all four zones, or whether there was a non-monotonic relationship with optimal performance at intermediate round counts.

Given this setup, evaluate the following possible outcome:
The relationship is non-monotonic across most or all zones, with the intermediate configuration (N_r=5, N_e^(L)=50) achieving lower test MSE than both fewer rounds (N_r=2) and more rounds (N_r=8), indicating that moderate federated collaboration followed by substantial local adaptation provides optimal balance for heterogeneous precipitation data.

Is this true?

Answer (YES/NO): NO